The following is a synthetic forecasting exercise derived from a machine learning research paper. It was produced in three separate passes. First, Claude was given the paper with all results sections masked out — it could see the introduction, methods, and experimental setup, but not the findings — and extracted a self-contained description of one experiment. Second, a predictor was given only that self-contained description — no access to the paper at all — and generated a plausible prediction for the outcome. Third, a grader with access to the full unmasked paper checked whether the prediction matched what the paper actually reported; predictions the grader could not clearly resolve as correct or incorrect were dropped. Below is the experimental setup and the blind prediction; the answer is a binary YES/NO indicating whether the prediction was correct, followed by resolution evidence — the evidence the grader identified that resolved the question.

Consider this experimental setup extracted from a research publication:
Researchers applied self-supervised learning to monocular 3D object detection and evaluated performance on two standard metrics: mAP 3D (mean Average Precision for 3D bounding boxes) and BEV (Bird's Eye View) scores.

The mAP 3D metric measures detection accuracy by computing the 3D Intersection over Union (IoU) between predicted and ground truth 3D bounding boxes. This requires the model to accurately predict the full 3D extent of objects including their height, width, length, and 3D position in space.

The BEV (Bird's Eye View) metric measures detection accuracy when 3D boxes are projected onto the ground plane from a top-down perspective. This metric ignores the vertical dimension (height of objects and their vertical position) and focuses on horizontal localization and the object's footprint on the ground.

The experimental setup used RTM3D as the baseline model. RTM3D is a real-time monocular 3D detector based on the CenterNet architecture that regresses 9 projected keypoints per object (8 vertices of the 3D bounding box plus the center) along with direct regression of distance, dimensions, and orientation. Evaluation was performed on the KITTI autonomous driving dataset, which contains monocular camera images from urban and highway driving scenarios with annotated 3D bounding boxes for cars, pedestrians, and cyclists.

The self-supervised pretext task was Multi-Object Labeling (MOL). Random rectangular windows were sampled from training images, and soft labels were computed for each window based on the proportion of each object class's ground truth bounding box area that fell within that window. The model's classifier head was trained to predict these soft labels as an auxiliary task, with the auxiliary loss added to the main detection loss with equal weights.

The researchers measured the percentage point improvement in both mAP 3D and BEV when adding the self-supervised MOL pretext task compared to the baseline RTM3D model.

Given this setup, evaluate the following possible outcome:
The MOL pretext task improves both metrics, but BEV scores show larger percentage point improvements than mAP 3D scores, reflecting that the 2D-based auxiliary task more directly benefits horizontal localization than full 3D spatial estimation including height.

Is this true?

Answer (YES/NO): NO